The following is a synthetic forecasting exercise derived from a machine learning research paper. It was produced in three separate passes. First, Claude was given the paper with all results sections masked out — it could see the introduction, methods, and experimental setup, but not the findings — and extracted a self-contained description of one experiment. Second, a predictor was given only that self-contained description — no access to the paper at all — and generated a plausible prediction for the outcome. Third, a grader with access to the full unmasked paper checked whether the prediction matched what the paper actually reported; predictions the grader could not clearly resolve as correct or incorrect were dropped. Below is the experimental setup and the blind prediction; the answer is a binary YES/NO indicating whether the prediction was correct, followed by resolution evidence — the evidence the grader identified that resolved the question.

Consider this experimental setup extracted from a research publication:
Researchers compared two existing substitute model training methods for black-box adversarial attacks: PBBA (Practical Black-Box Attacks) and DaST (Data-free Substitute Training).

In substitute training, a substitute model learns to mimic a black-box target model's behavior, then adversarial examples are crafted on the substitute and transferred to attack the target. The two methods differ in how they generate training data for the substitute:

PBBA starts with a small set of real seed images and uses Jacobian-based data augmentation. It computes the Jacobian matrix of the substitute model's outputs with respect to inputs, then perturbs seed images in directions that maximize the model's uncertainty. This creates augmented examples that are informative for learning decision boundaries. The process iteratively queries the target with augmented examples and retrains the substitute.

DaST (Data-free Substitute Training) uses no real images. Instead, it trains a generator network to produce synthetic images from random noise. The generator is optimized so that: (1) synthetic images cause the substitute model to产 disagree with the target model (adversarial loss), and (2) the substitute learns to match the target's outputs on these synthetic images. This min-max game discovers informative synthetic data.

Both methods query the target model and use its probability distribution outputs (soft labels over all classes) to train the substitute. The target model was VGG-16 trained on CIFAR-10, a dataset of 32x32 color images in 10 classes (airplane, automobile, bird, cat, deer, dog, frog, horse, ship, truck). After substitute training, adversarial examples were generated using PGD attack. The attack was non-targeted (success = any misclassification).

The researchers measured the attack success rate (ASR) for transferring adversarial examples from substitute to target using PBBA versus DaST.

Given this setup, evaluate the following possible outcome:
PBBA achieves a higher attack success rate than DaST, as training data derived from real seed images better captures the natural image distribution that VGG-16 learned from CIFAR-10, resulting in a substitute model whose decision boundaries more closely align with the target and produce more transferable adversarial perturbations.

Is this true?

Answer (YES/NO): NO